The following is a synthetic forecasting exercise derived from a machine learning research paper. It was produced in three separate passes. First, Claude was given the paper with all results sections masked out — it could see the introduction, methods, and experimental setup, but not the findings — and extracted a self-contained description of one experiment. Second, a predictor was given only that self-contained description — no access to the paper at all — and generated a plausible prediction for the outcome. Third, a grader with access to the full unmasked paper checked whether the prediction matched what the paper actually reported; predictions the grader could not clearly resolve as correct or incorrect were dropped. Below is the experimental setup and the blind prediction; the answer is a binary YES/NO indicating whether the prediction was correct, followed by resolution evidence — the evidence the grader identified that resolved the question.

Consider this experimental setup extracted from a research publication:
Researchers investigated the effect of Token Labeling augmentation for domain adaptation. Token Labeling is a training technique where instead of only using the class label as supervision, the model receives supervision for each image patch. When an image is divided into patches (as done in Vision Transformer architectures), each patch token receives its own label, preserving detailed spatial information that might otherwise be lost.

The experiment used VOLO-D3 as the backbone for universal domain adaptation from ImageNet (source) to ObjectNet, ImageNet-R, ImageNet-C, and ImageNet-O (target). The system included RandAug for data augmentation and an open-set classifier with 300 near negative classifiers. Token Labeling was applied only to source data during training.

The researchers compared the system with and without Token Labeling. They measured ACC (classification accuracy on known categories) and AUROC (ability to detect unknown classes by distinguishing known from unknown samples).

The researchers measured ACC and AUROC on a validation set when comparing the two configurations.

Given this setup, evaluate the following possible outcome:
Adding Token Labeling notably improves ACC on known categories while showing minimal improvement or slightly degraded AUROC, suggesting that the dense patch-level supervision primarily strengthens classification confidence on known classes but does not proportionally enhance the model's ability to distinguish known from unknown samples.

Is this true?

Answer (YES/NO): YES